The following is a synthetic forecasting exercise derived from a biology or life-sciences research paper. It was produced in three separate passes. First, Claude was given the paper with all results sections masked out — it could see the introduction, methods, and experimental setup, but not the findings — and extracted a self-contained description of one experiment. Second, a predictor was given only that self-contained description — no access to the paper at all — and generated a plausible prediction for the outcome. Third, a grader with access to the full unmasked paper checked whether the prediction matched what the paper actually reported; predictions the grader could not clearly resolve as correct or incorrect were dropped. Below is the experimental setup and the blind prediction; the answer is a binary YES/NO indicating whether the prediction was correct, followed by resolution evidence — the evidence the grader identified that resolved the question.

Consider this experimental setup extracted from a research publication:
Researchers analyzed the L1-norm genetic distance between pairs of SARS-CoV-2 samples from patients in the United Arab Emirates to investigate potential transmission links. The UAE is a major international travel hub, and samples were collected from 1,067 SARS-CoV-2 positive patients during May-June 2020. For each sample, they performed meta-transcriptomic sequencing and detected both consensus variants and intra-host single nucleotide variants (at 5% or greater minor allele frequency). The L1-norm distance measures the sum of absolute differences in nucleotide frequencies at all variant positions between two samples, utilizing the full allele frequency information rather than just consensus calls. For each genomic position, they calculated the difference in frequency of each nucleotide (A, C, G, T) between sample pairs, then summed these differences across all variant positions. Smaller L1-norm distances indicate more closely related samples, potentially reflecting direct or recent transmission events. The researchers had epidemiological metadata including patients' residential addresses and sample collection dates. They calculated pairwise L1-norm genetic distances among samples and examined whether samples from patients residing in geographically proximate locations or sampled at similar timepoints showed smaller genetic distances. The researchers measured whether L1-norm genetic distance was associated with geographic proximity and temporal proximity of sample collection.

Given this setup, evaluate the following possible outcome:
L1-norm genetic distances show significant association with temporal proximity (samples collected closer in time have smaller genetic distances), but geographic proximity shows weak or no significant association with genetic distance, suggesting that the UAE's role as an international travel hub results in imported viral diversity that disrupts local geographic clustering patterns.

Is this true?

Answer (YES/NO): NO